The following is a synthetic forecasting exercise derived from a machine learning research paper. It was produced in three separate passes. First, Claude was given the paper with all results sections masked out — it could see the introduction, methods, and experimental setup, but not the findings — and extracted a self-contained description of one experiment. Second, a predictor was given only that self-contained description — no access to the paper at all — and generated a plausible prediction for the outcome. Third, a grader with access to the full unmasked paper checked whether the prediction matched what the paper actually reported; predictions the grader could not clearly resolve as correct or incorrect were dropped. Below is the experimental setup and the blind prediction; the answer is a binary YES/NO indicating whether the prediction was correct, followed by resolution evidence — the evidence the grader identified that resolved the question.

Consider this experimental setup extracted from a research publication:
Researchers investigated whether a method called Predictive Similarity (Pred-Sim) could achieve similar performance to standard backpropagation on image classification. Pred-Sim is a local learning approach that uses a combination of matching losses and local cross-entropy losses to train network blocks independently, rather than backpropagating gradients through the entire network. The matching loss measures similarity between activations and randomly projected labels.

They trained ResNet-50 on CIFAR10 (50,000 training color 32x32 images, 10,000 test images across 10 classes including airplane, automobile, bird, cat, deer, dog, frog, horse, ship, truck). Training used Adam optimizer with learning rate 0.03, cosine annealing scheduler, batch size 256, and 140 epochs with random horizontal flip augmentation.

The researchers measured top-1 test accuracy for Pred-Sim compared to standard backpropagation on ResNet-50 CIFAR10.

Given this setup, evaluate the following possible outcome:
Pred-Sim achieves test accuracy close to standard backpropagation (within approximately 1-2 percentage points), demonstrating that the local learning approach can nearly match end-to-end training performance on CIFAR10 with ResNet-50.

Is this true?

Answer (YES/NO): YES